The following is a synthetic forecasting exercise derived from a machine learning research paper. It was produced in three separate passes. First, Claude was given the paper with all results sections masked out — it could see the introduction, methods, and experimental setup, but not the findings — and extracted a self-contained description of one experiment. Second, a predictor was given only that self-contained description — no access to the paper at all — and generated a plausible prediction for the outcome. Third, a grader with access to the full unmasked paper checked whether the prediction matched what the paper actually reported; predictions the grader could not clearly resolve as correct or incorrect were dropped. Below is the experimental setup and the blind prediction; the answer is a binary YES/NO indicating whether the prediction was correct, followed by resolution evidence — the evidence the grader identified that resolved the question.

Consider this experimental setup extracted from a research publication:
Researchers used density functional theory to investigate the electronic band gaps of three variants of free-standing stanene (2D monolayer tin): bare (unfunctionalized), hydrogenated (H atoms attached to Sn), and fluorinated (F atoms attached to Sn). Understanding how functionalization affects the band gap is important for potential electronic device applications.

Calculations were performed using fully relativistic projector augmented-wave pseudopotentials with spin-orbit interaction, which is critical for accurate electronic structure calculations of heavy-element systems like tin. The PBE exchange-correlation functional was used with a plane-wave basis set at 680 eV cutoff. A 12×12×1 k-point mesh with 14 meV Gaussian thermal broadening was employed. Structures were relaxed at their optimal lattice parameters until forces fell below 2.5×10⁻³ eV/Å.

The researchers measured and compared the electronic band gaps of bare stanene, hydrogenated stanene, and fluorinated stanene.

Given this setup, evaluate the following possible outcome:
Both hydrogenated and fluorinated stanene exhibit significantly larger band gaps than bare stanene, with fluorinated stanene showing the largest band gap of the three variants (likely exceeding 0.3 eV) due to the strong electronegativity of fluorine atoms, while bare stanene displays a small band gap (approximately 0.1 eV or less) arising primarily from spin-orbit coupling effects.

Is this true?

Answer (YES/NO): YES